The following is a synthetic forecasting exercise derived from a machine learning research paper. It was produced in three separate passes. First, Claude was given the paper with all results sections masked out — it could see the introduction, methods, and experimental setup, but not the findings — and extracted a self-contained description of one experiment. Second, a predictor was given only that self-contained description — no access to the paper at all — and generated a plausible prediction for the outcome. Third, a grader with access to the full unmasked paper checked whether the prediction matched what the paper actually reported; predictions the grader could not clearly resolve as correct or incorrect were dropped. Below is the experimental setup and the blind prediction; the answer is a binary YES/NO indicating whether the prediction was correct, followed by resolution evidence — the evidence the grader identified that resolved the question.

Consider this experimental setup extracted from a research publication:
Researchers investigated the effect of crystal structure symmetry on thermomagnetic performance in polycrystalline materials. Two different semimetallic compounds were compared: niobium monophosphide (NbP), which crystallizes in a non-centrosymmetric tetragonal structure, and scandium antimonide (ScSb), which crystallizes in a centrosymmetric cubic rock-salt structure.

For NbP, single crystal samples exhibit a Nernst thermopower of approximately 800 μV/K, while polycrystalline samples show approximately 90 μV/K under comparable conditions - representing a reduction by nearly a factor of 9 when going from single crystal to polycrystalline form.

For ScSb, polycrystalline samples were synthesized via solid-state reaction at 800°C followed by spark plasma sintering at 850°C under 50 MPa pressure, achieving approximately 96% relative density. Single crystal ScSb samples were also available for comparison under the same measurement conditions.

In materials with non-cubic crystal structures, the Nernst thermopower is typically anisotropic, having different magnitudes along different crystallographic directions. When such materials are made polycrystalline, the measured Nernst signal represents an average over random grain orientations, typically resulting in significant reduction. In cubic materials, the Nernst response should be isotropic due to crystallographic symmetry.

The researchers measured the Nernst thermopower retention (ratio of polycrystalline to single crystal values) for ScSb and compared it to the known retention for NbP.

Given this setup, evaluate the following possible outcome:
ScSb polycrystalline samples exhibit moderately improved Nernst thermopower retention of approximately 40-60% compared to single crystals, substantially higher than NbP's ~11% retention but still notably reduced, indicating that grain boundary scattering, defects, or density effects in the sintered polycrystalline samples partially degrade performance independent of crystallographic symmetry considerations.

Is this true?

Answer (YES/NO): NO